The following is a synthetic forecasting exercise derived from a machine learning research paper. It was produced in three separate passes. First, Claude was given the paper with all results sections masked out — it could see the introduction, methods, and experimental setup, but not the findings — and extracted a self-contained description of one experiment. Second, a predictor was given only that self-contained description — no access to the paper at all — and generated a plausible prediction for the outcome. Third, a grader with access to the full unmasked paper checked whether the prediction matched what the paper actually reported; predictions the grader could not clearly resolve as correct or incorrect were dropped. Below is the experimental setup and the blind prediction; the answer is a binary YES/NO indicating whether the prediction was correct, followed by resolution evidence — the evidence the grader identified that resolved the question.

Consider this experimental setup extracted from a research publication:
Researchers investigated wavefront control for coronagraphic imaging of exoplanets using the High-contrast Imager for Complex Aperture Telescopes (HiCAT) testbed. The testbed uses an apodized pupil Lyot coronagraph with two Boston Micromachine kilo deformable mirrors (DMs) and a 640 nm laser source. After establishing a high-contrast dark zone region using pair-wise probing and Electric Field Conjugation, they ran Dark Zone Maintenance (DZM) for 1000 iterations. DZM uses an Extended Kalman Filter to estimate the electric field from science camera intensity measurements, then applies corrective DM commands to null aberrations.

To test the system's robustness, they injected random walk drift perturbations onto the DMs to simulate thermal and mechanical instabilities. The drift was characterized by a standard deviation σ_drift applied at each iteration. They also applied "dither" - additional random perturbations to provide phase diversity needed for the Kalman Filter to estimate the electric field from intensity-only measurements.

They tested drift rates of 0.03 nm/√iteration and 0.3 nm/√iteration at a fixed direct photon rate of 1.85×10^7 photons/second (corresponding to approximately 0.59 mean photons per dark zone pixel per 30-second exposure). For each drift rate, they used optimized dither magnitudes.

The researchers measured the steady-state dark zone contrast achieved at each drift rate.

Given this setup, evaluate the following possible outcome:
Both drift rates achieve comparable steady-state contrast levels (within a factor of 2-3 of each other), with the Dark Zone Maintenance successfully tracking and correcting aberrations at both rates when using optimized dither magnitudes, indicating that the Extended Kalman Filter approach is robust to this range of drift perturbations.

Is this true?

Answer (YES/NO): NO